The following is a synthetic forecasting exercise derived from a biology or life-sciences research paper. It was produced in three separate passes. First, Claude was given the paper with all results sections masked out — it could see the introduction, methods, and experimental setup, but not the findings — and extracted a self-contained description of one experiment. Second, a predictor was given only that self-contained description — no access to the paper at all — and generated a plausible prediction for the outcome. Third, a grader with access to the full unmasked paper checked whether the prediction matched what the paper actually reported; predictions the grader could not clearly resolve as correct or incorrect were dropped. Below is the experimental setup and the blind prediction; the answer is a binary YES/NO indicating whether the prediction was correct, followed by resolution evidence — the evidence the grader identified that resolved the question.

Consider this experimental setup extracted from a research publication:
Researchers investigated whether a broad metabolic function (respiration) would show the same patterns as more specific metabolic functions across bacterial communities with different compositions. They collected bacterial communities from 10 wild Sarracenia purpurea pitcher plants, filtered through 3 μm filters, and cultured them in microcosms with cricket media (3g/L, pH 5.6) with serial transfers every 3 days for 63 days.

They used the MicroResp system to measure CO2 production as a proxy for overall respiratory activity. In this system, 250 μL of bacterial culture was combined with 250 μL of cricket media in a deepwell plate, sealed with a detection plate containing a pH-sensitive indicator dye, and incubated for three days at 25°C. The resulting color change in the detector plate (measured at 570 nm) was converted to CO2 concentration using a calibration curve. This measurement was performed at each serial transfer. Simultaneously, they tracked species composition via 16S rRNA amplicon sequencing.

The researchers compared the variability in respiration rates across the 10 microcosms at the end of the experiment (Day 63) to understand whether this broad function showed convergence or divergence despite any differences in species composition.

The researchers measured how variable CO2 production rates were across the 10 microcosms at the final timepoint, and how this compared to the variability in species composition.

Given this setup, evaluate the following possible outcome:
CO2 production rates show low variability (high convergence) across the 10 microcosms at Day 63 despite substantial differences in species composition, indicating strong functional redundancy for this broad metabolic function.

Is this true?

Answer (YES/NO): YES